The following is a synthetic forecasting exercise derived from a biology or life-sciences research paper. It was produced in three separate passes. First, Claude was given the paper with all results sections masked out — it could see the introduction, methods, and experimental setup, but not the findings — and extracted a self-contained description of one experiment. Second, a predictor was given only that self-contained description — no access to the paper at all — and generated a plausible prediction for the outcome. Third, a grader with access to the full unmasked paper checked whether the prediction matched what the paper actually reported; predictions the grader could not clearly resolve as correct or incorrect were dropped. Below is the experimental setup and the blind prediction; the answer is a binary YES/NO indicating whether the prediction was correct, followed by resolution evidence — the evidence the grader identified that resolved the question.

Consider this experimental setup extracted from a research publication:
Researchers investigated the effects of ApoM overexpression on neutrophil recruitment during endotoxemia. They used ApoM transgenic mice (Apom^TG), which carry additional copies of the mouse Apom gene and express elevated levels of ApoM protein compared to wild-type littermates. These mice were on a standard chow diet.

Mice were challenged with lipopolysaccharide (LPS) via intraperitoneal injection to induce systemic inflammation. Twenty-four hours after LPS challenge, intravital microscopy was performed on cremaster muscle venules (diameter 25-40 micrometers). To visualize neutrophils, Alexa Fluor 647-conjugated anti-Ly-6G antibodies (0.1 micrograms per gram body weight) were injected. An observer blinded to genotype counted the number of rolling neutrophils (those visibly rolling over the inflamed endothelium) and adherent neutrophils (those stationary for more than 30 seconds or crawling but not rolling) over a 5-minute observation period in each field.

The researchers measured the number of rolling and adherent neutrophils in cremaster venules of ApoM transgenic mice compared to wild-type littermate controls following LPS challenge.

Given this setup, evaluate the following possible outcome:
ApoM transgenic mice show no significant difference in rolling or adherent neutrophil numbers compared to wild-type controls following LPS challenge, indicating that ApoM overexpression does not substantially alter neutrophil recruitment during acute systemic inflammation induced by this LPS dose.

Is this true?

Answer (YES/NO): NO